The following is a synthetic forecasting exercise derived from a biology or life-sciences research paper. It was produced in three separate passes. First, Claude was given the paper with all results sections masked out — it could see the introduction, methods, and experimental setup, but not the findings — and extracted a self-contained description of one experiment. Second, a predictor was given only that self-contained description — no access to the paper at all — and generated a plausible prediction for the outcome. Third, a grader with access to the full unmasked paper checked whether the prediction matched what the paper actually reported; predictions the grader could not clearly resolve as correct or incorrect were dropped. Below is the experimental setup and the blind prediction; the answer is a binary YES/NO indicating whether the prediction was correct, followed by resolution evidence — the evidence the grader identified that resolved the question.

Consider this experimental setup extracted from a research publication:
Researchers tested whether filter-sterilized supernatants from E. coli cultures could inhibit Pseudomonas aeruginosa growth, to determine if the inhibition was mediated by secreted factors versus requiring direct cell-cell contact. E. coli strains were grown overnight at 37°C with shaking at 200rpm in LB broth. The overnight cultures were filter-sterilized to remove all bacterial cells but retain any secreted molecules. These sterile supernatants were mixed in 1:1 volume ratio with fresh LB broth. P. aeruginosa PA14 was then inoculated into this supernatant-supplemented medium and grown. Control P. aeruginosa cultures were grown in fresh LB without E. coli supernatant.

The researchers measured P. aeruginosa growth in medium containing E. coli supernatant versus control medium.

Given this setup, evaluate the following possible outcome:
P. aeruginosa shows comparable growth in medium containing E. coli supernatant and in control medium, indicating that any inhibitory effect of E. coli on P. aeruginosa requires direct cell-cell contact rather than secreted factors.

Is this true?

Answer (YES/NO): NO